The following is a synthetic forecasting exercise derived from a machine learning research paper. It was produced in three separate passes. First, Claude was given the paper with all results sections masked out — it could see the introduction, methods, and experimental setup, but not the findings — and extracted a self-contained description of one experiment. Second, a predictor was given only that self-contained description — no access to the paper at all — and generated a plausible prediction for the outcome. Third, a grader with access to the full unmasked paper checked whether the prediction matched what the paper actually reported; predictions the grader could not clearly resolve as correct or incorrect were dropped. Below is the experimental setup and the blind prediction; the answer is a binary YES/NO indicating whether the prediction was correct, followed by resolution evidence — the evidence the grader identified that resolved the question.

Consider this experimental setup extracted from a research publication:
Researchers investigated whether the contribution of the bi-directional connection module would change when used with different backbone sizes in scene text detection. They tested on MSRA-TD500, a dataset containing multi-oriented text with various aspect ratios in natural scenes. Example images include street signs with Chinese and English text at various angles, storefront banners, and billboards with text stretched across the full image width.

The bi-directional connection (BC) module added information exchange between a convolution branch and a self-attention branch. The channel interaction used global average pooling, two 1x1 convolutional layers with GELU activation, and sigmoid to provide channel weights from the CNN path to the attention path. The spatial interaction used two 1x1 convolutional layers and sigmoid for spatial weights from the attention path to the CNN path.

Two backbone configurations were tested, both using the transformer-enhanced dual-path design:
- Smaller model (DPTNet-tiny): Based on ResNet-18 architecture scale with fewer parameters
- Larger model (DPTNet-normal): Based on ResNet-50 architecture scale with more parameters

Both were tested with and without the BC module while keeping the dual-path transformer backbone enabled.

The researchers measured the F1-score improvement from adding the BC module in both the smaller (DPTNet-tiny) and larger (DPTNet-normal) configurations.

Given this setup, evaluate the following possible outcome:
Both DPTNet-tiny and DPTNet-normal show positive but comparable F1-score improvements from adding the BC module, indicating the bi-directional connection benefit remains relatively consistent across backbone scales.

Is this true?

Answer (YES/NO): NO